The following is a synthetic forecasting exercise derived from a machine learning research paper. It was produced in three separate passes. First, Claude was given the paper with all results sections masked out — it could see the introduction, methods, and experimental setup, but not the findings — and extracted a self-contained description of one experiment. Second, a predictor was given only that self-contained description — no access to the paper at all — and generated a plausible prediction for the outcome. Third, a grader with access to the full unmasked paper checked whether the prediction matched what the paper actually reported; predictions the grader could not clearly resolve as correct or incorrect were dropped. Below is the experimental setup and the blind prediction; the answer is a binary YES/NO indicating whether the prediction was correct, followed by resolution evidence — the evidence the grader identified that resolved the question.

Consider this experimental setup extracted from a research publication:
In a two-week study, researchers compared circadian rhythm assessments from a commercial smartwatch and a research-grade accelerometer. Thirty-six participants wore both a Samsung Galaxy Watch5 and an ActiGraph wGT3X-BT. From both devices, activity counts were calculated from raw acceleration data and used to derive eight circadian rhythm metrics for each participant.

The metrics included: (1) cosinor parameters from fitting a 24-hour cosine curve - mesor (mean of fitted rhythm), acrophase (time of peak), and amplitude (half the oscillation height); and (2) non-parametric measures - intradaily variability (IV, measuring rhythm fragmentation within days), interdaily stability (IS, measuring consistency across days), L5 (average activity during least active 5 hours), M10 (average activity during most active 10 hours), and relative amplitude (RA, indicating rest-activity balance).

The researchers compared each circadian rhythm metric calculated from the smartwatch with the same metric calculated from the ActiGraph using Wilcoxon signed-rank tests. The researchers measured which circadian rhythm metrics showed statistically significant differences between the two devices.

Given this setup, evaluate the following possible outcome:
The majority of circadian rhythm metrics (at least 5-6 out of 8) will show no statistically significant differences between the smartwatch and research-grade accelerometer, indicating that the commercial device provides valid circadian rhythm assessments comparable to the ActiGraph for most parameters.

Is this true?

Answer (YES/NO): YES